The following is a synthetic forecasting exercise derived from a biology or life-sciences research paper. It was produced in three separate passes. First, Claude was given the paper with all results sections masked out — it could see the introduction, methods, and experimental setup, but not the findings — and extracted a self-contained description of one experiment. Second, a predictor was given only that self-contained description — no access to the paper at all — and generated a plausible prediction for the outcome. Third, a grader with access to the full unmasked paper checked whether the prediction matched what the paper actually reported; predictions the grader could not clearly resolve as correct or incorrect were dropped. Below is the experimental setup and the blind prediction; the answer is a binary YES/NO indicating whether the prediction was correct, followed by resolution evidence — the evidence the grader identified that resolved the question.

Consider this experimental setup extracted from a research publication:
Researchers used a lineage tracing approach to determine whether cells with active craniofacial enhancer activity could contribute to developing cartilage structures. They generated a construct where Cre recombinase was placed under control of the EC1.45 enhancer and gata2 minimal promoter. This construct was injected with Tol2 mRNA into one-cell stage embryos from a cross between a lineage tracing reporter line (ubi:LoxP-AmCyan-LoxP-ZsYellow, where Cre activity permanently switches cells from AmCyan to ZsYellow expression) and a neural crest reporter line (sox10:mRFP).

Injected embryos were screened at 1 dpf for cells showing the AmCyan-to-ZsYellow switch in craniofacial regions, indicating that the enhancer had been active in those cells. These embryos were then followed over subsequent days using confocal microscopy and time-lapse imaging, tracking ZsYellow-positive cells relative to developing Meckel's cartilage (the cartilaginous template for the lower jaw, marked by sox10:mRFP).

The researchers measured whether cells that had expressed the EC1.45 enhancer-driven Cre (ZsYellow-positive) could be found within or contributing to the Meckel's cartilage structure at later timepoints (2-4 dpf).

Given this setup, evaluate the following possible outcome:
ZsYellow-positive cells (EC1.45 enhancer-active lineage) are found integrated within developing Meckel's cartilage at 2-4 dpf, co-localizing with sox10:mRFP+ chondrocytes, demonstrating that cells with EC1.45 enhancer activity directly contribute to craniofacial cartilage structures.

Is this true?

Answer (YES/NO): YES